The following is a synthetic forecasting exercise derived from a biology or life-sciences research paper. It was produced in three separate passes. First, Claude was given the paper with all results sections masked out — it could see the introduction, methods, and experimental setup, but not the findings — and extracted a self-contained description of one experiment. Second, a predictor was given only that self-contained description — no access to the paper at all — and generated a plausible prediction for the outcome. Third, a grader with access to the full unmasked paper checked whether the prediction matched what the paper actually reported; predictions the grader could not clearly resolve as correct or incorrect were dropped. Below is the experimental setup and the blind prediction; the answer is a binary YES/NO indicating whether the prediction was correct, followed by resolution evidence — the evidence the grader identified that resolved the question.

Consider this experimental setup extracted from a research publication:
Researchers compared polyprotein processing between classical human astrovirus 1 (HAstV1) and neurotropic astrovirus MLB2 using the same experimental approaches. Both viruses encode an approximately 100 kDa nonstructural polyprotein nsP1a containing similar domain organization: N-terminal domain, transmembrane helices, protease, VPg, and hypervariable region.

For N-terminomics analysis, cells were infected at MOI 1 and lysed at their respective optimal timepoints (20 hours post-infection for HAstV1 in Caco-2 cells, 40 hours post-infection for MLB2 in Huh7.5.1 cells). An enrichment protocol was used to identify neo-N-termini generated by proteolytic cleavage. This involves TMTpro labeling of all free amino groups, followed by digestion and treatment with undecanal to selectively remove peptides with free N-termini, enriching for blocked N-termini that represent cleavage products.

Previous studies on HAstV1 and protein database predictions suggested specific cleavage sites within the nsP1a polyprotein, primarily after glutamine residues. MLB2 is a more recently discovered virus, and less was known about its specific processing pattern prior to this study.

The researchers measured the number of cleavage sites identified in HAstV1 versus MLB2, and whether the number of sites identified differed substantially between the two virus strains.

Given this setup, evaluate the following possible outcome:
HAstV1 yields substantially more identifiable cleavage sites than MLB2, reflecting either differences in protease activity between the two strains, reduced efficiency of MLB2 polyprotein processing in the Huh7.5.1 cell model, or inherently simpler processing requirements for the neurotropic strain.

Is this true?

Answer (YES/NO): NO